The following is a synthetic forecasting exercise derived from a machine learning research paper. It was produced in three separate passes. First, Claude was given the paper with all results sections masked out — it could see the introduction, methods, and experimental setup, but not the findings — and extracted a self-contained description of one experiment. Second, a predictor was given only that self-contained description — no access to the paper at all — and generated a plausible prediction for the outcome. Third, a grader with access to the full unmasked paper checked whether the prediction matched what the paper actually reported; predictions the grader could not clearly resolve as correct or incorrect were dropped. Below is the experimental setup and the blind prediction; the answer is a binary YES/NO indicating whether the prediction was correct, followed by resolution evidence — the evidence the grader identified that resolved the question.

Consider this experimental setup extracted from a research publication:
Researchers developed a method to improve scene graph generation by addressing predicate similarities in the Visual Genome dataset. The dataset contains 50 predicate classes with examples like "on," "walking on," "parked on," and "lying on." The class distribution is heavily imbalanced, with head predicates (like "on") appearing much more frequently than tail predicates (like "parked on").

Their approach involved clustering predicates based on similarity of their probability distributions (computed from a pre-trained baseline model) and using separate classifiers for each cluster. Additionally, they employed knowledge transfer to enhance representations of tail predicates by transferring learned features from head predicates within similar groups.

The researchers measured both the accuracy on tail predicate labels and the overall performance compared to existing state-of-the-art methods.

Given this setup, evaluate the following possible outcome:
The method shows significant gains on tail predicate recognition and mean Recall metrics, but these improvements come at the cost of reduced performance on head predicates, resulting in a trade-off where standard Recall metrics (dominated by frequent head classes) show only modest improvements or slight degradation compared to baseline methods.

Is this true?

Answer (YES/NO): NO